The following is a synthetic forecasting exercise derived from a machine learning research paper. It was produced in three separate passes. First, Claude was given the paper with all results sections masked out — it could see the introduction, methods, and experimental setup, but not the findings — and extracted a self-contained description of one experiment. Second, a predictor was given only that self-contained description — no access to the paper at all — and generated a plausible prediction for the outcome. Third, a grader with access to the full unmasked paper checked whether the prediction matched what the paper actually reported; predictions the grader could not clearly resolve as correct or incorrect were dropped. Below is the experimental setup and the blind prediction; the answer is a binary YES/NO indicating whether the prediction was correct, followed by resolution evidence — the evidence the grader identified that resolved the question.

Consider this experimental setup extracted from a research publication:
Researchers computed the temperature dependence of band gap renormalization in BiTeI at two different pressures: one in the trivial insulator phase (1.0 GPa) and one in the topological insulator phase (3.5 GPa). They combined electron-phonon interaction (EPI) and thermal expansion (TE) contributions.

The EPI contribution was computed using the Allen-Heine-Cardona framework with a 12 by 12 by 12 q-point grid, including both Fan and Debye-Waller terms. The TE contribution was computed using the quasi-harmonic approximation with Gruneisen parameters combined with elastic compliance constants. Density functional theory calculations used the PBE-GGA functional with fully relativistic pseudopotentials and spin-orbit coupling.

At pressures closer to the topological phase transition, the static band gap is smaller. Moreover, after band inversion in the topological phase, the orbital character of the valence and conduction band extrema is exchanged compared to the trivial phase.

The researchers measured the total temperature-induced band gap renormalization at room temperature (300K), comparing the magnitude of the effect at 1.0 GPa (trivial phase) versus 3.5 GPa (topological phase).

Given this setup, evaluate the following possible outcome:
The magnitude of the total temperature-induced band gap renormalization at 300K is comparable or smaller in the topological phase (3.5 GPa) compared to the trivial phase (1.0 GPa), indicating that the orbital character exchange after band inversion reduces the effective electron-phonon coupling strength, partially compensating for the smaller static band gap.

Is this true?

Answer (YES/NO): NO